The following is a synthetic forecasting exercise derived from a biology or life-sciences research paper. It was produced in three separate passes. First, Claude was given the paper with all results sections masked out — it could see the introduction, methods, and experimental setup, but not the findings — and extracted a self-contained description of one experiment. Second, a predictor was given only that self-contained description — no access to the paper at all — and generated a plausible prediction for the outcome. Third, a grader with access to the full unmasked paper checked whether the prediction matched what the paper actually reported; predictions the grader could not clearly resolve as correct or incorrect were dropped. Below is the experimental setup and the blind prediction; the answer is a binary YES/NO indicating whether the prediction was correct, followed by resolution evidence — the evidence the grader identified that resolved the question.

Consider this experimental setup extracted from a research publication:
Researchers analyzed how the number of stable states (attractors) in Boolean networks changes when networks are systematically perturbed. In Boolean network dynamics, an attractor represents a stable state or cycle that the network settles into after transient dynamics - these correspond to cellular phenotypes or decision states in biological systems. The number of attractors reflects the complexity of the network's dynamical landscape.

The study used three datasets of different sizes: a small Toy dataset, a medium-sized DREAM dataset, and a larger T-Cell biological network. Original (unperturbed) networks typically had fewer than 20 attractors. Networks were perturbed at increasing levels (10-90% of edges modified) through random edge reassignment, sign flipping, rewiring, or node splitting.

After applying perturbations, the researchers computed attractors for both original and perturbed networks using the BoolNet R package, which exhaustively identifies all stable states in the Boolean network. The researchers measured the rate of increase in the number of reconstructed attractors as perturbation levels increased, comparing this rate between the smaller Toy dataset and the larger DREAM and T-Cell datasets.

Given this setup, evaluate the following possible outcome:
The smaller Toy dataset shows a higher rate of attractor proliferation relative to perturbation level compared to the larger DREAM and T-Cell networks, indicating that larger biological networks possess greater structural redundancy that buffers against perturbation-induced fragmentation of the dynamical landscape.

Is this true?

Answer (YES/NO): NO